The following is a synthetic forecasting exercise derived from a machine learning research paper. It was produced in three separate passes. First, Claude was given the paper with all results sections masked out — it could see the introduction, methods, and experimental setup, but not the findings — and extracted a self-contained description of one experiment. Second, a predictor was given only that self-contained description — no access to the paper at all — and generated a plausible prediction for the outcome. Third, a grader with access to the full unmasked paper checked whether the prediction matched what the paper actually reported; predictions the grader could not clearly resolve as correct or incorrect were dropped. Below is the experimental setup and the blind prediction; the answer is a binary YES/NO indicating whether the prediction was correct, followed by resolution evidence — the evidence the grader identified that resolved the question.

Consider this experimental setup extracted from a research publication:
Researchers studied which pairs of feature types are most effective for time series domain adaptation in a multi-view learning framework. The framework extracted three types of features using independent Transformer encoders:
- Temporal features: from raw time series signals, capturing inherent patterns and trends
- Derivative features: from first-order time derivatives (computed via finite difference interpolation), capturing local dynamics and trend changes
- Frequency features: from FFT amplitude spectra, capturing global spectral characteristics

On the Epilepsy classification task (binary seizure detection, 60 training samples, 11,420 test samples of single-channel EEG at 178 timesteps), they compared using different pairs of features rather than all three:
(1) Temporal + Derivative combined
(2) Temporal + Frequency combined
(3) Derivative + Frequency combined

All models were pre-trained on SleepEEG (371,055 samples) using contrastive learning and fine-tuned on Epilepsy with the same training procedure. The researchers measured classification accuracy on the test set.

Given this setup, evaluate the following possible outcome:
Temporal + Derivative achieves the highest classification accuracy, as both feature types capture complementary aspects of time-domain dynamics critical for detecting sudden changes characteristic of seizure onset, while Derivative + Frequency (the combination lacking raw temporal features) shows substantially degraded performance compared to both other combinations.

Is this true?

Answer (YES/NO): NO